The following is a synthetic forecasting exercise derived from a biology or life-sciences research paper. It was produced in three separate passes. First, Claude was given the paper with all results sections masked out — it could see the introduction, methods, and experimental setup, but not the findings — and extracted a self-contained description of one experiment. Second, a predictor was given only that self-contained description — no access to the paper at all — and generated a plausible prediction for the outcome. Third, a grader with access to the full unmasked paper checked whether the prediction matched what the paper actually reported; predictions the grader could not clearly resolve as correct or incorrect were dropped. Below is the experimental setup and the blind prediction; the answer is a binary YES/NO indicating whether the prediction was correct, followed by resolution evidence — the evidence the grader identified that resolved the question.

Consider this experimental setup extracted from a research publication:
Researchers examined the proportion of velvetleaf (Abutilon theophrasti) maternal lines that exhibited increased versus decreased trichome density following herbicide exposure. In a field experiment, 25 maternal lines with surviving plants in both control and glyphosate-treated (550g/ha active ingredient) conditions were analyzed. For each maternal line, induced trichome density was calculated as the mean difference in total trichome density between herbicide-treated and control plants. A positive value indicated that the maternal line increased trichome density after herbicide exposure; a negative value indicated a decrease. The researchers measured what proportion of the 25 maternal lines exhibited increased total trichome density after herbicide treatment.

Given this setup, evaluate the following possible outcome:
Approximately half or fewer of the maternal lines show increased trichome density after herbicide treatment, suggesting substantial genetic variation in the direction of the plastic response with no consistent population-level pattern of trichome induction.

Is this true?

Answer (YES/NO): YES